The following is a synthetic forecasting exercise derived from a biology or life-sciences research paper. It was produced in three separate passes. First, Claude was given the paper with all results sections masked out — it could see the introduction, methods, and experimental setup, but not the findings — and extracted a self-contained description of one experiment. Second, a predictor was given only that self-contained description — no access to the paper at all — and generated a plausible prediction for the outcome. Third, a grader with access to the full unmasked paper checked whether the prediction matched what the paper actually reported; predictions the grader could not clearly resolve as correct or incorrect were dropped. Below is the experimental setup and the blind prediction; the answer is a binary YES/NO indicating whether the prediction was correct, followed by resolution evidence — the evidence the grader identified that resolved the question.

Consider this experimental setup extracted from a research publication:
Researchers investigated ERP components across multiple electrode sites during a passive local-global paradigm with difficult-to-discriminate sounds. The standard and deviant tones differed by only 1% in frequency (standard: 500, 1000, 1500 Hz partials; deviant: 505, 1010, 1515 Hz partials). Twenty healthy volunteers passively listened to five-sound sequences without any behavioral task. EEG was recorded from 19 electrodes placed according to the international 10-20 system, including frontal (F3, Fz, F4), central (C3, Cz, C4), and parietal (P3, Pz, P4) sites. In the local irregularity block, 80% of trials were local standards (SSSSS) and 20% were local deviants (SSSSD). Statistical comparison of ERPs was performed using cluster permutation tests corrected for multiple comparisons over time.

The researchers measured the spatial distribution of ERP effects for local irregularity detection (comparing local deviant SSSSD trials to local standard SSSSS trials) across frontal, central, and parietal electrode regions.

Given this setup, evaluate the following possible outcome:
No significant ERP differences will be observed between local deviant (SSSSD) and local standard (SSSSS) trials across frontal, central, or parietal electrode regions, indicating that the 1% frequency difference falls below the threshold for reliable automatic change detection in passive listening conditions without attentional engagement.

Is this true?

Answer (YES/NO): NO